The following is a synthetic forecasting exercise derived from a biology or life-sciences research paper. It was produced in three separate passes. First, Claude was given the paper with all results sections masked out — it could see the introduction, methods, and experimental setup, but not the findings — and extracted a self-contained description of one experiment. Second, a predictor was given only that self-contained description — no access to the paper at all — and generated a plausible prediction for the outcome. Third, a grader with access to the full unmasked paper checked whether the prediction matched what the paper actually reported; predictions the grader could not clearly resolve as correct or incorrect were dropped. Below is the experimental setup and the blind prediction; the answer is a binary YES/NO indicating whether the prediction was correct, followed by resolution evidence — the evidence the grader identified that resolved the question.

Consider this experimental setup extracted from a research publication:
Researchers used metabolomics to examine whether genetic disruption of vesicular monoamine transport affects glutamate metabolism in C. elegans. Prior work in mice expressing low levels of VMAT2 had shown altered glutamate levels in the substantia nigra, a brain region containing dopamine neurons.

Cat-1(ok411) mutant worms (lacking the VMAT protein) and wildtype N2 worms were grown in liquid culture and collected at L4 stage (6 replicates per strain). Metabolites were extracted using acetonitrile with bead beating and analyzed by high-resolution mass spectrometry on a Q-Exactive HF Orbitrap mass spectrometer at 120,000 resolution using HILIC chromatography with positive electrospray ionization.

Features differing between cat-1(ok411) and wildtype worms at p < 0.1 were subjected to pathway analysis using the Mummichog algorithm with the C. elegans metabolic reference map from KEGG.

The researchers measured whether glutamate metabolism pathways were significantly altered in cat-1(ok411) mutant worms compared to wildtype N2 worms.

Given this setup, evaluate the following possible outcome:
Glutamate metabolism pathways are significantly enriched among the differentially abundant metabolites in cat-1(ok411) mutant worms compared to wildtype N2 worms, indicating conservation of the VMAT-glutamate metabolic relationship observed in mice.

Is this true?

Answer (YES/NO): YES